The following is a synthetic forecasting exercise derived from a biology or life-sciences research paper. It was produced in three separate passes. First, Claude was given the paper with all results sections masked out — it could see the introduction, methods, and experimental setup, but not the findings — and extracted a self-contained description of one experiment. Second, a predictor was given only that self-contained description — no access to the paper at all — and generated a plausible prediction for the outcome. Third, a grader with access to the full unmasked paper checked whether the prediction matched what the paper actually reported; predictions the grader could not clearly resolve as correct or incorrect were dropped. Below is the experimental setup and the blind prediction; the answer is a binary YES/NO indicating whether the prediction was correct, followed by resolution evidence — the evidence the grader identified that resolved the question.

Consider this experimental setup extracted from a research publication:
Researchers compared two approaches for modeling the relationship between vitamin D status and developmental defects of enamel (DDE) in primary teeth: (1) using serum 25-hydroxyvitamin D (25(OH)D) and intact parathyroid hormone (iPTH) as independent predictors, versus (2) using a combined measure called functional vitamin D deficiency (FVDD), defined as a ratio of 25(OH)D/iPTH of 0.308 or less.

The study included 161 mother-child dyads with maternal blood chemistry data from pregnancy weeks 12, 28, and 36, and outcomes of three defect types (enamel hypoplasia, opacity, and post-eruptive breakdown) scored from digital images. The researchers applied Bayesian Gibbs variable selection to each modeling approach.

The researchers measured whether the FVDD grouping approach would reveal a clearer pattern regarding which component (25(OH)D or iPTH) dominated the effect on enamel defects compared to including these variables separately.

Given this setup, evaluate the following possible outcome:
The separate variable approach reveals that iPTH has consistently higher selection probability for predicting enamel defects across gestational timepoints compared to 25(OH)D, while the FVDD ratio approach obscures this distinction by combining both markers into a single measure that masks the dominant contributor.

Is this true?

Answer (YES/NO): NO